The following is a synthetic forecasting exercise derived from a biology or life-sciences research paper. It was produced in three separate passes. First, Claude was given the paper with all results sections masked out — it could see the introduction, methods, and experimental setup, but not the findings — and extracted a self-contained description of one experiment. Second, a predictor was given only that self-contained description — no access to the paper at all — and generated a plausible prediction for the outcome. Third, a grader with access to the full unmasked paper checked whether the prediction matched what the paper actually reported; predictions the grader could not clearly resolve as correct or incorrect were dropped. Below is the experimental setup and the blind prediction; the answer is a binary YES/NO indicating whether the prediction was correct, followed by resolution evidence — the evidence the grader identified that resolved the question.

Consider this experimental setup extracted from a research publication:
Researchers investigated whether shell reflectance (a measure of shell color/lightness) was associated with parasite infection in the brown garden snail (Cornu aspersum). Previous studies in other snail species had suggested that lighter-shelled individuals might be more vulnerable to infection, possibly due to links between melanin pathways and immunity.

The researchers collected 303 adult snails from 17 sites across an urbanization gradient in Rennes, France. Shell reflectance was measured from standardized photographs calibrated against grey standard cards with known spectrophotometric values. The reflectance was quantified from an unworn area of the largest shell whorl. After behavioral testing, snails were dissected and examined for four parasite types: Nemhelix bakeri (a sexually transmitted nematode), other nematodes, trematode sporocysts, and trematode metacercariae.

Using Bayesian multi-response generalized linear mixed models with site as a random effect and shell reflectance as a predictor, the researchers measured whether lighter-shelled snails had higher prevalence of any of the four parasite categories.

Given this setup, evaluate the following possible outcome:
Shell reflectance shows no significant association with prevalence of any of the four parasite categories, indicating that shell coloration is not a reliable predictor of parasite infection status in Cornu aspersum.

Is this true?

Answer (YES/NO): NO